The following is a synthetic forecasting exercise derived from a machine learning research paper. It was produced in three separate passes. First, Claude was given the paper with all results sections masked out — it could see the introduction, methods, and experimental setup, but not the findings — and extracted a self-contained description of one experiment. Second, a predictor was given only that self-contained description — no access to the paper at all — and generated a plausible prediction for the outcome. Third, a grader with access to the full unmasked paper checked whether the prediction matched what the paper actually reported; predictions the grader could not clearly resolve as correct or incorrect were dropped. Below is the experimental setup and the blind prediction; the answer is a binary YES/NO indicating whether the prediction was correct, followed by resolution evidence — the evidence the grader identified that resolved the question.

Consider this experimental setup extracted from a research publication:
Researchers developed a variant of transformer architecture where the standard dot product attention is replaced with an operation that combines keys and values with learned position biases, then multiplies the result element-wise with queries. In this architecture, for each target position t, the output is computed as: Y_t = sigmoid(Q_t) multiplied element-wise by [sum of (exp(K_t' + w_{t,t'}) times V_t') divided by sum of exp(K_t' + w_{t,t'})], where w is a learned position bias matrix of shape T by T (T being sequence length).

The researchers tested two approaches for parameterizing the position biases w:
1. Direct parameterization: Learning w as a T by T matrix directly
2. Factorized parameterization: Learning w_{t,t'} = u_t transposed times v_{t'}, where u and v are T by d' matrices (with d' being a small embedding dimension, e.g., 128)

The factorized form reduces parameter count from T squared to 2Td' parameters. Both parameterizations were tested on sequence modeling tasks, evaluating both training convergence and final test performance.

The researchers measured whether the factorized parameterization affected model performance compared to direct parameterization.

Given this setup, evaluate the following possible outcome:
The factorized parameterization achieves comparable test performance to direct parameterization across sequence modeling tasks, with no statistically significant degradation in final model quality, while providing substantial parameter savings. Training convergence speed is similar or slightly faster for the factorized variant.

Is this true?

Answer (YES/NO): NO